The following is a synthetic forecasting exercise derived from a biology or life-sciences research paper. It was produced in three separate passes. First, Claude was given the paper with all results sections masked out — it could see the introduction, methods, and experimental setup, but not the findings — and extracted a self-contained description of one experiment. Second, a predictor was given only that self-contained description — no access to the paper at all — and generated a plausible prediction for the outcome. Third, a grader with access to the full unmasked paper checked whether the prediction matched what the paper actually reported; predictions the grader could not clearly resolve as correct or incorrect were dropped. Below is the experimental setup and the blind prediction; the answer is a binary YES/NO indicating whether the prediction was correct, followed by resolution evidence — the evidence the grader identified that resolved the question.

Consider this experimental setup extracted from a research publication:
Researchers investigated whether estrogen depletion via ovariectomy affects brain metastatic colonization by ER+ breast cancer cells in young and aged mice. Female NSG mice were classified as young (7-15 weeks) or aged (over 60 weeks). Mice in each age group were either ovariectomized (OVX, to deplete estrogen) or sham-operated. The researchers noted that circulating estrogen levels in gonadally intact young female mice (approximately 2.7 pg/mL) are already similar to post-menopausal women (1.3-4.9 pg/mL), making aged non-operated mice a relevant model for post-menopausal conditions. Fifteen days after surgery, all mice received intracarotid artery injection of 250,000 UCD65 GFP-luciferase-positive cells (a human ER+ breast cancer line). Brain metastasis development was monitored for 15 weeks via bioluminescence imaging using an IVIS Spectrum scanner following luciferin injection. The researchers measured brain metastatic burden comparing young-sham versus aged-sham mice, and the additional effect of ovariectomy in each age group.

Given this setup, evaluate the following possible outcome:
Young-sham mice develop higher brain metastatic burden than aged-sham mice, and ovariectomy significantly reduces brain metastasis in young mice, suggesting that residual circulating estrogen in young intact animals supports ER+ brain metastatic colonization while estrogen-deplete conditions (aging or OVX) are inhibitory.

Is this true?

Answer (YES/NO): NO